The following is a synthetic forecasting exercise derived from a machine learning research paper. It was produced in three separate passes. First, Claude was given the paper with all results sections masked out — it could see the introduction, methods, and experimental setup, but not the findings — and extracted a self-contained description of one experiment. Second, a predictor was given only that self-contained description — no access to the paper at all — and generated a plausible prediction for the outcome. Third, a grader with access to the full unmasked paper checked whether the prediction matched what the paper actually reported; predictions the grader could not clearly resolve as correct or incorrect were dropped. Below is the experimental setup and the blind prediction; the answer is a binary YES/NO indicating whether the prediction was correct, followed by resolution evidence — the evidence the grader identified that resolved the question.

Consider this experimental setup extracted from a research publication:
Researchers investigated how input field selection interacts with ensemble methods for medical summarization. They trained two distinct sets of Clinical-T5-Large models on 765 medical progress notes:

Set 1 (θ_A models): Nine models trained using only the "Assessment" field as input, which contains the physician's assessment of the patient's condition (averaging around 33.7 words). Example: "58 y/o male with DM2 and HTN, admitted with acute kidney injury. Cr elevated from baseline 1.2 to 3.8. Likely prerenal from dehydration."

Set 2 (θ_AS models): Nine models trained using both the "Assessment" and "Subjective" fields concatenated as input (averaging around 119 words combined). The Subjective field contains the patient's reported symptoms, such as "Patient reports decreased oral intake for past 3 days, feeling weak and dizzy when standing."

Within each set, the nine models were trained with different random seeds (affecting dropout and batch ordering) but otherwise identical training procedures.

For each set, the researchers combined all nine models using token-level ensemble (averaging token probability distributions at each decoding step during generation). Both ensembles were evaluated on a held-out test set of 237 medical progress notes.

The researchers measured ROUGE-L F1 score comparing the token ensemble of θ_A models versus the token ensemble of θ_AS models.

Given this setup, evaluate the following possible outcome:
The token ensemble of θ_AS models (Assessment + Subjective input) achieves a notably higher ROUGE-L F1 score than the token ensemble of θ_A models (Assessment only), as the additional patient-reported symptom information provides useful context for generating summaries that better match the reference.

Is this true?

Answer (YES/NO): NO